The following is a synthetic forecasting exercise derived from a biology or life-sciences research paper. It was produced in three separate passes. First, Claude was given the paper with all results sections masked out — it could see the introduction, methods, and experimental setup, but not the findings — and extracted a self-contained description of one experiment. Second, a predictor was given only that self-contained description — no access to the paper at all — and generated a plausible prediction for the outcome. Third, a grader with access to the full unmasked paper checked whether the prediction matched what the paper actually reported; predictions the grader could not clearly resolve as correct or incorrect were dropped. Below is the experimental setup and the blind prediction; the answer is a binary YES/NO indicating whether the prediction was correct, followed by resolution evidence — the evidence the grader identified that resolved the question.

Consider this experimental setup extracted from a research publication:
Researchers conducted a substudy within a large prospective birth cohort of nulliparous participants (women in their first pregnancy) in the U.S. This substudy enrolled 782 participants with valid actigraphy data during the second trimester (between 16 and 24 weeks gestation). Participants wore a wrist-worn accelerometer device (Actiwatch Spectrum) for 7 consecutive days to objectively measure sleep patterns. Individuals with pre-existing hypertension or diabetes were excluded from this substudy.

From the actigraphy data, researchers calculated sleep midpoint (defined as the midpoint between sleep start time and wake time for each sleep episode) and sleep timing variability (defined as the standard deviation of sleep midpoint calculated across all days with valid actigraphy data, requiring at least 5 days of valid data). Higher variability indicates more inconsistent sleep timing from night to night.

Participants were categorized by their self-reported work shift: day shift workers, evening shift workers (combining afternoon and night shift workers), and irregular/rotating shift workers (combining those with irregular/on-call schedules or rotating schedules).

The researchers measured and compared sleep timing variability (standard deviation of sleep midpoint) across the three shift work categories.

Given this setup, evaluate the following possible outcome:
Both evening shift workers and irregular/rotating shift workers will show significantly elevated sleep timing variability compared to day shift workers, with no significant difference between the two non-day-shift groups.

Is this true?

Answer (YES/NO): NO